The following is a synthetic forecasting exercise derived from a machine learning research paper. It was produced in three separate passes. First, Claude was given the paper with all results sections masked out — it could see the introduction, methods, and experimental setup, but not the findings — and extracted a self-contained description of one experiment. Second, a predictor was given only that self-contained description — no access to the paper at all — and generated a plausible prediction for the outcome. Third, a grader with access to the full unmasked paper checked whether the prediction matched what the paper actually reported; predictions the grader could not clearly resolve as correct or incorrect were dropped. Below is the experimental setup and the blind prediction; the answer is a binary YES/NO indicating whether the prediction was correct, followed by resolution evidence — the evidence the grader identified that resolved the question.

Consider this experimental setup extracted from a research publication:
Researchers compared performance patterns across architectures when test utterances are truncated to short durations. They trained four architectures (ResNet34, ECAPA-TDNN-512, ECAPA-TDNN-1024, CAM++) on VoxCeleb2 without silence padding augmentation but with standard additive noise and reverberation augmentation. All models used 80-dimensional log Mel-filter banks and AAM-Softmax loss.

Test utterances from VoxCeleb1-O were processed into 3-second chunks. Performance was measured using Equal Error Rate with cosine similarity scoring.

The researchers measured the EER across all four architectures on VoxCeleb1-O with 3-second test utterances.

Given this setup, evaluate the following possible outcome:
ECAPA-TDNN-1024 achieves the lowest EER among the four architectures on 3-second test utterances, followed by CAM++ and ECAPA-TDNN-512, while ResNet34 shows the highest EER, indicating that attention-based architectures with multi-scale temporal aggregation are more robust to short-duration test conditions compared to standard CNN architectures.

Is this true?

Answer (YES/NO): NO